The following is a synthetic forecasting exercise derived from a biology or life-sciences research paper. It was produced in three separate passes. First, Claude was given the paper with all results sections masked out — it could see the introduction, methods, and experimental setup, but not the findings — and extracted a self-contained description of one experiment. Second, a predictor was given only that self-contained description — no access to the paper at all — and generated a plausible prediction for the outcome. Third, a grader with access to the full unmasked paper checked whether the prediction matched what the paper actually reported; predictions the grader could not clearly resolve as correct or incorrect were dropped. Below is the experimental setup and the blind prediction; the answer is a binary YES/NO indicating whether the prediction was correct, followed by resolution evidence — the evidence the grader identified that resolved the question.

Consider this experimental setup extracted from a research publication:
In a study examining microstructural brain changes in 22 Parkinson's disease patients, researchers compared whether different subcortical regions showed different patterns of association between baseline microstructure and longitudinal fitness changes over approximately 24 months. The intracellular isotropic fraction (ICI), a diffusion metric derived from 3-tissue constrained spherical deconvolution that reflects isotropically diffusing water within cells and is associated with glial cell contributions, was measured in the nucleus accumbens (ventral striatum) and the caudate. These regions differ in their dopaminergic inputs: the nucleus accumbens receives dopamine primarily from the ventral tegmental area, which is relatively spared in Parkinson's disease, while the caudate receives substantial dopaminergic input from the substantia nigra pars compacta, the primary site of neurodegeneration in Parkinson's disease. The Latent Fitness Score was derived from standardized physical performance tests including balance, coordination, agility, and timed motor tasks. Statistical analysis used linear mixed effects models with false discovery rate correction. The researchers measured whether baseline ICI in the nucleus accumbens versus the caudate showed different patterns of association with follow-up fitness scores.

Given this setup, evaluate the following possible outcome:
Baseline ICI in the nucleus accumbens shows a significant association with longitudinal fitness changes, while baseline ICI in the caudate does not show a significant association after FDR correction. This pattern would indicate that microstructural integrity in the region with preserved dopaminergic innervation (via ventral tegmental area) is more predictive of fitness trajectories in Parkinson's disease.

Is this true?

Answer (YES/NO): NO